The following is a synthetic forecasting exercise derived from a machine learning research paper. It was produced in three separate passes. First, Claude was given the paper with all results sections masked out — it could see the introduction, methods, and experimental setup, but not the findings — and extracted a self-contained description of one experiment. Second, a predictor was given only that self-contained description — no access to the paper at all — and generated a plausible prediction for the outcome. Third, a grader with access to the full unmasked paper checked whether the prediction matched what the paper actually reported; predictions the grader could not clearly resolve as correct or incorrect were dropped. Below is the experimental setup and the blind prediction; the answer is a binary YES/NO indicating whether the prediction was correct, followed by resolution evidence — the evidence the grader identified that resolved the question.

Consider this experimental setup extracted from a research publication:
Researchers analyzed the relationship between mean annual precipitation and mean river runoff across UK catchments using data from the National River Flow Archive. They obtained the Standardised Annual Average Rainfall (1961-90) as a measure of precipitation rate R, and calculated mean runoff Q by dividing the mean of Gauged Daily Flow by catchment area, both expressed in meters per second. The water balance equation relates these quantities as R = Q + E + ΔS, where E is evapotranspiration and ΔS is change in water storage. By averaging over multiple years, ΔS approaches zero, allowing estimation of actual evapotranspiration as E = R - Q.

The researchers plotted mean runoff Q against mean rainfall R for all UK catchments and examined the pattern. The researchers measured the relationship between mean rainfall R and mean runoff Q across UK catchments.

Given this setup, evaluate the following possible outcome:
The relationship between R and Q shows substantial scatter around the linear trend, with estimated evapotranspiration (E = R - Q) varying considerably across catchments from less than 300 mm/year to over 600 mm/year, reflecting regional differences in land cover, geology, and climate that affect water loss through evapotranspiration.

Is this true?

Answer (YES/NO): NO